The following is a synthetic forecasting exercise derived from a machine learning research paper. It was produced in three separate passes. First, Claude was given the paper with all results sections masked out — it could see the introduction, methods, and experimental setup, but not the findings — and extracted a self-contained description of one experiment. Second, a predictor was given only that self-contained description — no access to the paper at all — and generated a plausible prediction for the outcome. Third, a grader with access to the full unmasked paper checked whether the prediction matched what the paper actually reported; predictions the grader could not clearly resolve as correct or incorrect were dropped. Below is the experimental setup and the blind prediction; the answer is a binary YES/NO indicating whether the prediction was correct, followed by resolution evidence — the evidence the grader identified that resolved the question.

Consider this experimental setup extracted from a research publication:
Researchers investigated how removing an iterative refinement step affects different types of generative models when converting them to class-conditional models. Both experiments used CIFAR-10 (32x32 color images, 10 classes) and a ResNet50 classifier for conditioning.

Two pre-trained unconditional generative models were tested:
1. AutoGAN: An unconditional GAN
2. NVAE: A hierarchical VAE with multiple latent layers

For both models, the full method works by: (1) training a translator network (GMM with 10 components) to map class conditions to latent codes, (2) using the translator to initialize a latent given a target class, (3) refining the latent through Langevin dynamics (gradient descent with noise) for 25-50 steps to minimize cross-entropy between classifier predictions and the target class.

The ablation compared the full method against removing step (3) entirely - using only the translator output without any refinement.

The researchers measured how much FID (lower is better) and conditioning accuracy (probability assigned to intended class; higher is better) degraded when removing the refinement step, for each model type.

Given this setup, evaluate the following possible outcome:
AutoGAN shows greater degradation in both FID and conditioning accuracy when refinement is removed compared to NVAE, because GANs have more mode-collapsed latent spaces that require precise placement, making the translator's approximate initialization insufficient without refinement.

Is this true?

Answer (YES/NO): NO